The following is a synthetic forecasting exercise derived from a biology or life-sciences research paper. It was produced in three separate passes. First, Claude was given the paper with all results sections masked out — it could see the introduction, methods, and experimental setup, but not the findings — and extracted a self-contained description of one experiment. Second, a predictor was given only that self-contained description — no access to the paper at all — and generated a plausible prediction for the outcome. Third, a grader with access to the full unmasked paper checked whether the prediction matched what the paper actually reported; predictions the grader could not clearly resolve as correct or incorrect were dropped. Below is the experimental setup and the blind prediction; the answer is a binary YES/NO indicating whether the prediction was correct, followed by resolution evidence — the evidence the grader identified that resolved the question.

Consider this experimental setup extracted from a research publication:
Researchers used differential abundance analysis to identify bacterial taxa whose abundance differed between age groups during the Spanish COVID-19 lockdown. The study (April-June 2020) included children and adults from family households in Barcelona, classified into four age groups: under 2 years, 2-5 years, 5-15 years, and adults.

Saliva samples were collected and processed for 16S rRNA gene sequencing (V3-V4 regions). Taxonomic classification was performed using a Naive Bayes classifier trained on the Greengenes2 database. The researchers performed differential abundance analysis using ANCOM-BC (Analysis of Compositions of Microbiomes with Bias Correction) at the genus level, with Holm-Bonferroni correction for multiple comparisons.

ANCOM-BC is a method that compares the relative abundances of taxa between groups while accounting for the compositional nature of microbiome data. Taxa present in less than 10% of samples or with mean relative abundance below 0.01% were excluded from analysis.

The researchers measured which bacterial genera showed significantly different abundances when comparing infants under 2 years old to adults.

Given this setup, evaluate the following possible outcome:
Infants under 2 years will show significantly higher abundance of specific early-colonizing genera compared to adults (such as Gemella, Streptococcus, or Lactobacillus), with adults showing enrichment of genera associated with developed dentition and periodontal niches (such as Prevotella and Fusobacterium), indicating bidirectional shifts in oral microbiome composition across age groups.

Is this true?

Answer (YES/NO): NO